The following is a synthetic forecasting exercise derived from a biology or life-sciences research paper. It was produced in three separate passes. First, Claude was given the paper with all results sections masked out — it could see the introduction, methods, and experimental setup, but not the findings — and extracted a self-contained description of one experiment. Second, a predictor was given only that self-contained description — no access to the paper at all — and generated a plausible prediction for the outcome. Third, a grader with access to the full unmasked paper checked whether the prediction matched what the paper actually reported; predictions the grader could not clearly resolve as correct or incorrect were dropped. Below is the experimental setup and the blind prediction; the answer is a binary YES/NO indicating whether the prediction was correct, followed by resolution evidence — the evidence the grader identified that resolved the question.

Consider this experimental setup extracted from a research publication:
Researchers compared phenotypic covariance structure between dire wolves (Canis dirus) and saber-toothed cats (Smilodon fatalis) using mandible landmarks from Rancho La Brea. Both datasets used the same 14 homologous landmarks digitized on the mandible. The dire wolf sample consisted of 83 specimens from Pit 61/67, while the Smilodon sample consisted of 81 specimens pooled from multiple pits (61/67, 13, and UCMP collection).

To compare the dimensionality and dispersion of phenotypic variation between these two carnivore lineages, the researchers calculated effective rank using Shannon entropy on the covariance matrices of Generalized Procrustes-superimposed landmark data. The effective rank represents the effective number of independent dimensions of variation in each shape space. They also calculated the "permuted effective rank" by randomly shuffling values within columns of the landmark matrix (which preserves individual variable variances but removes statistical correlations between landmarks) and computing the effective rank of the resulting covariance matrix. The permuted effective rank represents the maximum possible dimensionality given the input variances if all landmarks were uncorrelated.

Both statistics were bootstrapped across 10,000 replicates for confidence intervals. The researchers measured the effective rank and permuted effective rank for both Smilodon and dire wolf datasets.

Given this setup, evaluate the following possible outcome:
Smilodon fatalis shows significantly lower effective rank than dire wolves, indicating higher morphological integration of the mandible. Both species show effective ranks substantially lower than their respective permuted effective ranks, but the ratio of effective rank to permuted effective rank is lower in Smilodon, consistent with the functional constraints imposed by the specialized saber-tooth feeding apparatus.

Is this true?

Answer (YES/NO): NO